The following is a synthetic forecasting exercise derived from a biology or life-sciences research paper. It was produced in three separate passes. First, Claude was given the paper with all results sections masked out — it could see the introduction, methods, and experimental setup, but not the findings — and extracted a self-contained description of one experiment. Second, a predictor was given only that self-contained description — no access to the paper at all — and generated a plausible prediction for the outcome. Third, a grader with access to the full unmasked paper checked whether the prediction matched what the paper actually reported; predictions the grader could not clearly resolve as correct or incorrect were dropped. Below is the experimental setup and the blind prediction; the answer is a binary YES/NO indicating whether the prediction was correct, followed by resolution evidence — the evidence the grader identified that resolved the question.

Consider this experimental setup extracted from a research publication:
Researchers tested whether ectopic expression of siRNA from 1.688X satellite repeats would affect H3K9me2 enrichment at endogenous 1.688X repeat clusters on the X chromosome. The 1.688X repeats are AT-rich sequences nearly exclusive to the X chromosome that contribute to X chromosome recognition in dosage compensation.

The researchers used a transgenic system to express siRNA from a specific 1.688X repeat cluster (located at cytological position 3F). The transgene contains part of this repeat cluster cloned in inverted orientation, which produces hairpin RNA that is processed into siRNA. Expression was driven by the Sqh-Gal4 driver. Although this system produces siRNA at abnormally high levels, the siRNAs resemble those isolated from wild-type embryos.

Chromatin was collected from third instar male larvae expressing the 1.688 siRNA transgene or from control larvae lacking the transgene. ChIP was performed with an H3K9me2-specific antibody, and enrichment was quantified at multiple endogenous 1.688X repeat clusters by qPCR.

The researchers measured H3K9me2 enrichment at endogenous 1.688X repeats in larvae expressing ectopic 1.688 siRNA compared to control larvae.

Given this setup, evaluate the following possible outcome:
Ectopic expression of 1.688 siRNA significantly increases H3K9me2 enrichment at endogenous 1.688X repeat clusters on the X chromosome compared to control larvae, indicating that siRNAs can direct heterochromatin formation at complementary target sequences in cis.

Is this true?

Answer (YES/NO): NO